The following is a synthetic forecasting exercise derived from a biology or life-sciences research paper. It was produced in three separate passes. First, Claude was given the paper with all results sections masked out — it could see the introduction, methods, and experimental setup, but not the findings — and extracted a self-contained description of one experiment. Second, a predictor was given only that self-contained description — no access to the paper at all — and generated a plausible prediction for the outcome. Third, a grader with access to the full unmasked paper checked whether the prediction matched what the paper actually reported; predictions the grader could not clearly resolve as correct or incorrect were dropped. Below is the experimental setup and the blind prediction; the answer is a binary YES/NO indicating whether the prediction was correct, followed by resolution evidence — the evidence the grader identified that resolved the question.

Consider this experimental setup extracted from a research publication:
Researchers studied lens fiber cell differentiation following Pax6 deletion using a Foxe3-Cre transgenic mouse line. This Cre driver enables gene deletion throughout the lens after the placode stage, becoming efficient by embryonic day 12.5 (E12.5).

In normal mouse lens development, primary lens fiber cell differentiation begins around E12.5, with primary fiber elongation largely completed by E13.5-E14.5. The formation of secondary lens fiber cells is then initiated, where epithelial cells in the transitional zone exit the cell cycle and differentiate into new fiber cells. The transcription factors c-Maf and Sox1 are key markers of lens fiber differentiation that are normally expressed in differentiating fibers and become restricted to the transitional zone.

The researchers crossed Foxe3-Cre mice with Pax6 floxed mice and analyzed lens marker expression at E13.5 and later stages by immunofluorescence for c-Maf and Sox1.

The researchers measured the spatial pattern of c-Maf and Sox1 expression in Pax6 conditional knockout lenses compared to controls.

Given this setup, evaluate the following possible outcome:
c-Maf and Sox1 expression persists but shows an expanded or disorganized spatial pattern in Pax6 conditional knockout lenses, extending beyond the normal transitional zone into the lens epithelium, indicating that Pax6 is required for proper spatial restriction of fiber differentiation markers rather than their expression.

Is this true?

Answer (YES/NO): YES